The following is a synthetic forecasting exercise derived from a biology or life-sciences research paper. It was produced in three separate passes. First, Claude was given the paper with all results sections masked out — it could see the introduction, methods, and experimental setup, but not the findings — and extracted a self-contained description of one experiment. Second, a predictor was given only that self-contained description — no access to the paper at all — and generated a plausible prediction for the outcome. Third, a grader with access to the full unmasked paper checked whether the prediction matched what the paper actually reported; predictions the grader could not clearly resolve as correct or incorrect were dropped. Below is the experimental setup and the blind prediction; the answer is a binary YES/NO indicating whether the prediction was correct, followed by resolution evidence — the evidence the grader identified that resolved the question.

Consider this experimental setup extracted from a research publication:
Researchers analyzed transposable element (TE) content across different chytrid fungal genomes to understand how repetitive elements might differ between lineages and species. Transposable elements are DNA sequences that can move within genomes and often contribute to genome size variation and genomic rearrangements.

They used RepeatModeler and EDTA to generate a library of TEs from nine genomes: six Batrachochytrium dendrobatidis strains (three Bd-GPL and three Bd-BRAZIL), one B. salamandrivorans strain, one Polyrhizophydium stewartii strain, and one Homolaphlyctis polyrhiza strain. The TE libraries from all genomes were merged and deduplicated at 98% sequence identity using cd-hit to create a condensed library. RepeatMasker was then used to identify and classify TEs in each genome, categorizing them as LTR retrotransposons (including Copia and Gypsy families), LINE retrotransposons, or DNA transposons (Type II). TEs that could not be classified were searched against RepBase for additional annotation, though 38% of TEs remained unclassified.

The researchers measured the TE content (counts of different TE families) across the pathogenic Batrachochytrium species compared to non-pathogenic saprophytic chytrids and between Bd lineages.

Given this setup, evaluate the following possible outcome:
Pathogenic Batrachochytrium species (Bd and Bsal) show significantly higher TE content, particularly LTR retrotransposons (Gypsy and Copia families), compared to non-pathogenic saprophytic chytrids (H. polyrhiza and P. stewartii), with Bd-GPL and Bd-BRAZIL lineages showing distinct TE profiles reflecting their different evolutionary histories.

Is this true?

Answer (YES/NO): NO